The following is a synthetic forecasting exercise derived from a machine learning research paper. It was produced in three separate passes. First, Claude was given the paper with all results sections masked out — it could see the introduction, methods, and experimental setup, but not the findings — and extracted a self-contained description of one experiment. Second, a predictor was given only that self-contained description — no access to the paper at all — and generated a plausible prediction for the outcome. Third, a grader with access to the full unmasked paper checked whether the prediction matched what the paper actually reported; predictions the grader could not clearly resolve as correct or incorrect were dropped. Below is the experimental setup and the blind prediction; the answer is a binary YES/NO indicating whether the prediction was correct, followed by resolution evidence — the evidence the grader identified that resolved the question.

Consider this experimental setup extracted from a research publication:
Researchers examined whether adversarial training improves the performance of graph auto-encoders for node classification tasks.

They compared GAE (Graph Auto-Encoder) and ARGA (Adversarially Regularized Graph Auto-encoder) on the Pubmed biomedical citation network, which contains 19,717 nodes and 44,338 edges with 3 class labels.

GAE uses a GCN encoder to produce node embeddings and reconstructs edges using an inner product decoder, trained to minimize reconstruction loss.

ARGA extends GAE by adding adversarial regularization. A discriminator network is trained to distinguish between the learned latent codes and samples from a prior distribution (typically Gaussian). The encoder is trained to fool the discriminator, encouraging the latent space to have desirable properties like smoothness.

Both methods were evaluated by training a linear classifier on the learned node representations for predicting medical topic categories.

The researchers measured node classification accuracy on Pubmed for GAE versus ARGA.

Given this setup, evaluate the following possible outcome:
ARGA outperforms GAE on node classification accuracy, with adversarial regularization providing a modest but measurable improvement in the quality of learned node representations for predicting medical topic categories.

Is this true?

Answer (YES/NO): YES